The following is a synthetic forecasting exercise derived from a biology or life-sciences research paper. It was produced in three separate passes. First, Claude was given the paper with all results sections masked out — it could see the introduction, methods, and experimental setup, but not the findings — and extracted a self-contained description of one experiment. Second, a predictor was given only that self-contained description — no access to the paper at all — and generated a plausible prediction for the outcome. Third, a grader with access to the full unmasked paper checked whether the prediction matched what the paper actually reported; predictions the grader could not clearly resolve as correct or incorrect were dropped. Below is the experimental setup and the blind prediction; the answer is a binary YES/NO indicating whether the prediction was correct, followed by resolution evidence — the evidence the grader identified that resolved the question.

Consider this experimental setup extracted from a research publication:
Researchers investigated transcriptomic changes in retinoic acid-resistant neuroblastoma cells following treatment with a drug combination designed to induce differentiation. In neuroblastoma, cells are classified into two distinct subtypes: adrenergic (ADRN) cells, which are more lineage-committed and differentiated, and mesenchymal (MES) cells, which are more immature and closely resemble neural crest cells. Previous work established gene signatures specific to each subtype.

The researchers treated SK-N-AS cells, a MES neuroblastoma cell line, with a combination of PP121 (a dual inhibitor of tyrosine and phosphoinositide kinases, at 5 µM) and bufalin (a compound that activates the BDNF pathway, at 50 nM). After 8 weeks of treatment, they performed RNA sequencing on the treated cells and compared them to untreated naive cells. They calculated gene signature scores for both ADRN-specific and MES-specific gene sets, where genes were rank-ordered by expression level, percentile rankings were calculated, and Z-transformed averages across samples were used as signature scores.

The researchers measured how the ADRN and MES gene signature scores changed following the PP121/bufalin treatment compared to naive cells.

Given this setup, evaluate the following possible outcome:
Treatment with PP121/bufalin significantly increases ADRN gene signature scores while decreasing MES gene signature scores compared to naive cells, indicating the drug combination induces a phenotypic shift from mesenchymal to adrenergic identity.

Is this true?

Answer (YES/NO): NO